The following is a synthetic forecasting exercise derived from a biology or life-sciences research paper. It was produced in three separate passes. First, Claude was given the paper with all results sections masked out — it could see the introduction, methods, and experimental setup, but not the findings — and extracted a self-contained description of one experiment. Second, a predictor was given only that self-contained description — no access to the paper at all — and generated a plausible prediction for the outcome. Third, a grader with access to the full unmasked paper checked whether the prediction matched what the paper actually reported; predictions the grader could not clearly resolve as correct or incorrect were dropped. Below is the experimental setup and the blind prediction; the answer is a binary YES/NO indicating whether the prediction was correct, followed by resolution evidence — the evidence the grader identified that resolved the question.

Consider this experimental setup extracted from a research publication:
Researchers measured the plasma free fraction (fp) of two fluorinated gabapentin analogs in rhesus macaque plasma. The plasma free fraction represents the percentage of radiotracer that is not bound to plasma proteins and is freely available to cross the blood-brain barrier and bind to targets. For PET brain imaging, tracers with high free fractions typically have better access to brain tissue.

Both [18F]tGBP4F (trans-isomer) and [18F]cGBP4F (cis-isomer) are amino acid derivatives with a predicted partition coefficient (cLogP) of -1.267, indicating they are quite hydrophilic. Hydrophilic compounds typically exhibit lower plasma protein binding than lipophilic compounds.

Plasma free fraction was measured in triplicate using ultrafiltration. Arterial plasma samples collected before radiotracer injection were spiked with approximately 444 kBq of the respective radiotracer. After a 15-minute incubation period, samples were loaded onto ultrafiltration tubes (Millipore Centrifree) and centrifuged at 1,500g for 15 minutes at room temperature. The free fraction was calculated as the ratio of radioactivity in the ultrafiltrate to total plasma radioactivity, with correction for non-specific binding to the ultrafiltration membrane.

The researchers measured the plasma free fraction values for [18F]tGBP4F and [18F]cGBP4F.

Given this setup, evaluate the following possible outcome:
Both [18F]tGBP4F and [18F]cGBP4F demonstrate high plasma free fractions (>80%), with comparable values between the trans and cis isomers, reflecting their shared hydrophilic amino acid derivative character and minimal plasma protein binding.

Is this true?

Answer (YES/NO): YES